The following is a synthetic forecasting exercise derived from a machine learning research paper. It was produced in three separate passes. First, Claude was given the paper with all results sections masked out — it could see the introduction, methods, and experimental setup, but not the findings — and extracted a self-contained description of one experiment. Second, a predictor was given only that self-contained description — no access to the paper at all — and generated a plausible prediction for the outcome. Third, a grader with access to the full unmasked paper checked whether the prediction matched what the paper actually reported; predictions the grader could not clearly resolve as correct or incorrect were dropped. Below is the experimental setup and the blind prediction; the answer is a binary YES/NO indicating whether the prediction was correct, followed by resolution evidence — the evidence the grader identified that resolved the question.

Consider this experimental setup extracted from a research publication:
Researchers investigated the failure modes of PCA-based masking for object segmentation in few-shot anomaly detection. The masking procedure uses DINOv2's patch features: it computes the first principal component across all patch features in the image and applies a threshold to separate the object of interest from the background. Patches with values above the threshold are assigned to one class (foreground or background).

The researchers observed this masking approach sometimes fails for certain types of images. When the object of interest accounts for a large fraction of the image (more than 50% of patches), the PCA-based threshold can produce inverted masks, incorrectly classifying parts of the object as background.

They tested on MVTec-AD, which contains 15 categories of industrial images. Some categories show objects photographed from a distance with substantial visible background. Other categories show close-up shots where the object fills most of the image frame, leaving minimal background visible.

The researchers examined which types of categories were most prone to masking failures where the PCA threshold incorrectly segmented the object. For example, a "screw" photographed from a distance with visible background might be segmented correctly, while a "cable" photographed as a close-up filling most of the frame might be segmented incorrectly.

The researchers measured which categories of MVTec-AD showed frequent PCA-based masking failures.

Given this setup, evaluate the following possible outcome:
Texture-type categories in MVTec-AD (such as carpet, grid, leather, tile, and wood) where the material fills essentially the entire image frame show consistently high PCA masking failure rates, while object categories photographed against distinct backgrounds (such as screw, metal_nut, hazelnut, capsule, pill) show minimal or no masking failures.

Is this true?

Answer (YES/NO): NO